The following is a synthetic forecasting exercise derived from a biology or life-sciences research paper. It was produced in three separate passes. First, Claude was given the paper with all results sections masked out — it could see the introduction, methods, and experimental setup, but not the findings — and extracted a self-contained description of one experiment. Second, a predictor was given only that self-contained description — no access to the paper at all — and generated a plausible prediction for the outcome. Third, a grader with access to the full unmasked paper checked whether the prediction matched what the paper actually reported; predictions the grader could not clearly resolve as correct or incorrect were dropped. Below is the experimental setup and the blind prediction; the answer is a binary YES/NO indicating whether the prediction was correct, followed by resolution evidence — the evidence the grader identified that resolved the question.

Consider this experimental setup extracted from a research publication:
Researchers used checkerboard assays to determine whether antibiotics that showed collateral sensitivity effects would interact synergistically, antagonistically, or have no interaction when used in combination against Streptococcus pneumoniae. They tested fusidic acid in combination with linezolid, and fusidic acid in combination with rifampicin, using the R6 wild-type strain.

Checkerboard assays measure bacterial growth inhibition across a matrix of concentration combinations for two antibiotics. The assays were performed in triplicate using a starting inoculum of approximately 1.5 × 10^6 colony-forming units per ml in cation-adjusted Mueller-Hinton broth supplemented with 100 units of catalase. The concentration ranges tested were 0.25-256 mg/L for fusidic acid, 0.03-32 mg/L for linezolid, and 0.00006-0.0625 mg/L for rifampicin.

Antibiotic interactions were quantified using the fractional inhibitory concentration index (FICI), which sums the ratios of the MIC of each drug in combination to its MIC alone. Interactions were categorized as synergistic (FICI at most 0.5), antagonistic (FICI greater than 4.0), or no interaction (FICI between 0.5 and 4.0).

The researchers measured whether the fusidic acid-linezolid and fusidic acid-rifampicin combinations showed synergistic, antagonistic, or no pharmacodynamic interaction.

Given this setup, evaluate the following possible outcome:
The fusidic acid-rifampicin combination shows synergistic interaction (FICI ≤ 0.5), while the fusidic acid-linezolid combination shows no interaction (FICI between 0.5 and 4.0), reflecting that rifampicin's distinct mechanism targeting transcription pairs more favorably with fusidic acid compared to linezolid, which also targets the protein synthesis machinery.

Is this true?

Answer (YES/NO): NO